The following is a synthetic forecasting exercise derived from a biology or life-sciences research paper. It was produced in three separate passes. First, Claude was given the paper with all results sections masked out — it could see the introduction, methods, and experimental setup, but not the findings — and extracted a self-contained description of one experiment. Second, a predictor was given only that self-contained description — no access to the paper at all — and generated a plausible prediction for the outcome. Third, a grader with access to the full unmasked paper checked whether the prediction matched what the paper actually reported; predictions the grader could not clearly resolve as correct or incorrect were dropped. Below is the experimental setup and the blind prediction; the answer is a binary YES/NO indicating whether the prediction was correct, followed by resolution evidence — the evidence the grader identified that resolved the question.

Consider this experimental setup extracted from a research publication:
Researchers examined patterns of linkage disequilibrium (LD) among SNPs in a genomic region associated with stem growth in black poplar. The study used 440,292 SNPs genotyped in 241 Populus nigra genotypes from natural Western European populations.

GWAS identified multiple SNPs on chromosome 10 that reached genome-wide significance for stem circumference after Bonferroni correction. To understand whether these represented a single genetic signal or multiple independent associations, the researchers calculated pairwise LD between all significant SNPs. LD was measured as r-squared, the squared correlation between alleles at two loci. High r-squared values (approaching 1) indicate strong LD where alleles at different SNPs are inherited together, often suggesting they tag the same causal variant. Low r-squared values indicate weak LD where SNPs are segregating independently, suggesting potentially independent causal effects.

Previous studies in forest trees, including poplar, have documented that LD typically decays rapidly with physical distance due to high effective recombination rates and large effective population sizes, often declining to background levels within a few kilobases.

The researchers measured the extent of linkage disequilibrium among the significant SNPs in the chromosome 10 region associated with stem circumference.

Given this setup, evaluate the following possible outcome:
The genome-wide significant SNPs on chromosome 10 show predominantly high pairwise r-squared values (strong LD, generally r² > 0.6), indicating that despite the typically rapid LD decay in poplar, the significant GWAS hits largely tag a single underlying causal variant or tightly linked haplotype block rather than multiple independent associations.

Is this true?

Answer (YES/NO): YES